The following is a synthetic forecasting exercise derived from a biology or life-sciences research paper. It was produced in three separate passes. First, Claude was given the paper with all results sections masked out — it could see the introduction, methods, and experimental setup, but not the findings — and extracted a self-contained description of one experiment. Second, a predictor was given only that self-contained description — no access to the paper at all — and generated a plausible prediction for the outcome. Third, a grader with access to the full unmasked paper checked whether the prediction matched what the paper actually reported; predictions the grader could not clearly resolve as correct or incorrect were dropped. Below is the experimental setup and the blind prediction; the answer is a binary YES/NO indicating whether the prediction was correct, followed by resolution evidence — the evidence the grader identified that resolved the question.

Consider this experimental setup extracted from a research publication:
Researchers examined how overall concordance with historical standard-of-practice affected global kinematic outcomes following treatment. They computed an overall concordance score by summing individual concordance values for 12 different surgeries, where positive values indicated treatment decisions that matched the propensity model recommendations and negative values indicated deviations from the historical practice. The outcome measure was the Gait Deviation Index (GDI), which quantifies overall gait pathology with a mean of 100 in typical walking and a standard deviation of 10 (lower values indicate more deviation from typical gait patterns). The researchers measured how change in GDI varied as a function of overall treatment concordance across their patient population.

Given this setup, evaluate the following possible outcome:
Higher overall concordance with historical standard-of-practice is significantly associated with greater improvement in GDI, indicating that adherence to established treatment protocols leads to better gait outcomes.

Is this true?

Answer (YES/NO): YES